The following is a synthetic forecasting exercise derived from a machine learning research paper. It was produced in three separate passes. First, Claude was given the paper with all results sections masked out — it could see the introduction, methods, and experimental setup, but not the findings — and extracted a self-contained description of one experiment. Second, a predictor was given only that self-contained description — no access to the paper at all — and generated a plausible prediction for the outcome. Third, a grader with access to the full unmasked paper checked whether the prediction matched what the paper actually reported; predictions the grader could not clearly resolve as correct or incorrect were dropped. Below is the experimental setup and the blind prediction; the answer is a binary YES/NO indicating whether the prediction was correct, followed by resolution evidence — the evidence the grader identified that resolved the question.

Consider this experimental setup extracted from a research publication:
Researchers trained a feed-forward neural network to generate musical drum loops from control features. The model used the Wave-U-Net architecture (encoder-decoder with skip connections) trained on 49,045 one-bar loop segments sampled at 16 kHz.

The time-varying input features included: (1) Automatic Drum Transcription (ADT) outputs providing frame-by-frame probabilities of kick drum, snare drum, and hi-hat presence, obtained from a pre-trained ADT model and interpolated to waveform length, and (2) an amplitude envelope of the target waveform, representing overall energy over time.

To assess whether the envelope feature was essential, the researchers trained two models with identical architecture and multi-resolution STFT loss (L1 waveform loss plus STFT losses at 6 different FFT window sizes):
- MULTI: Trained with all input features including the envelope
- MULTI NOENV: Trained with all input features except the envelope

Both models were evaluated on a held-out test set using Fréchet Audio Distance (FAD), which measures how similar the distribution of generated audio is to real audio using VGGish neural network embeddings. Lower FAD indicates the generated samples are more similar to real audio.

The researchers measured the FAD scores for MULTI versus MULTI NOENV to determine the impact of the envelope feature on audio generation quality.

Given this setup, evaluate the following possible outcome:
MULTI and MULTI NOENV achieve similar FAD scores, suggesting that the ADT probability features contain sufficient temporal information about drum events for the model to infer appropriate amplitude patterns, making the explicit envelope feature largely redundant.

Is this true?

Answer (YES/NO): YES